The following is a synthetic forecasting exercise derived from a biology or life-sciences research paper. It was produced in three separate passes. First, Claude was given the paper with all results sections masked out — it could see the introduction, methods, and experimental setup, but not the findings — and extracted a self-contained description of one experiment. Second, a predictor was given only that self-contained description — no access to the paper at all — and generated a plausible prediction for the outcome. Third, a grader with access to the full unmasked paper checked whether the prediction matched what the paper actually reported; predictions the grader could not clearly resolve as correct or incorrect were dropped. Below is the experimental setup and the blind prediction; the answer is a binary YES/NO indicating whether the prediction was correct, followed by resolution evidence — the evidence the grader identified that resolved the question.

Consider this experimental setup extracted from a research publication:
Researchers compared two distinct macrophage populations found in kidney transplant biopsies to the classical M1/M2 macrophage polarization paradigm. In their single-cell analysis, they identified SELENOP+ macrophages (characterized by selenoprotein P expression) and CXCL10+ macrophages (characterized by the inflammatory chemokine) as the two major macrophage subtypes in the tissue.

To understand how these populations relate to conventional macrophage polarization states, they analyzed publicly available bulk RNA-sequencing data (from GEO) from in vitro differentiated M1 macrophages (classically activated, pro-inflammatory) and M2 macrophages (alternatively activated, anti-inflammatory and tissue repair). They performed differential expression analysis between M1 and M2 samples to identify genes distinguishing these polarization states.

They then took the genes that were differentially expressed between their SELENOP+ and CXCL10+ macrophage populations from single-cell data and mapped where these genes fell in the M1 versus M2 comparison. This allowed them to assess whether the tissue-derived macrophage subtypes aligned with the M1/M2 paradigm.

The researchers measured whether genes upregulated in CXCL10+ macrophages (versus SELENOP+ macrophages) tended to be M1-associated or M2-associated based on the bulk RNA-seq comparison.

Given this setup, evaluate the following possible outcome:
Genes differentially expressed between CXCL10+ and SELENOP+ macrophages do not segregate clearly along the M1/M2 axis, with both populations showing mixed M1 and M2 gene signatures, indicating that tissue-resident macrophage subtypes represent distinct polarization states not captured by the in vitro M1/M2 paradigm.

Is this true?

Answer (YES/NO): YES